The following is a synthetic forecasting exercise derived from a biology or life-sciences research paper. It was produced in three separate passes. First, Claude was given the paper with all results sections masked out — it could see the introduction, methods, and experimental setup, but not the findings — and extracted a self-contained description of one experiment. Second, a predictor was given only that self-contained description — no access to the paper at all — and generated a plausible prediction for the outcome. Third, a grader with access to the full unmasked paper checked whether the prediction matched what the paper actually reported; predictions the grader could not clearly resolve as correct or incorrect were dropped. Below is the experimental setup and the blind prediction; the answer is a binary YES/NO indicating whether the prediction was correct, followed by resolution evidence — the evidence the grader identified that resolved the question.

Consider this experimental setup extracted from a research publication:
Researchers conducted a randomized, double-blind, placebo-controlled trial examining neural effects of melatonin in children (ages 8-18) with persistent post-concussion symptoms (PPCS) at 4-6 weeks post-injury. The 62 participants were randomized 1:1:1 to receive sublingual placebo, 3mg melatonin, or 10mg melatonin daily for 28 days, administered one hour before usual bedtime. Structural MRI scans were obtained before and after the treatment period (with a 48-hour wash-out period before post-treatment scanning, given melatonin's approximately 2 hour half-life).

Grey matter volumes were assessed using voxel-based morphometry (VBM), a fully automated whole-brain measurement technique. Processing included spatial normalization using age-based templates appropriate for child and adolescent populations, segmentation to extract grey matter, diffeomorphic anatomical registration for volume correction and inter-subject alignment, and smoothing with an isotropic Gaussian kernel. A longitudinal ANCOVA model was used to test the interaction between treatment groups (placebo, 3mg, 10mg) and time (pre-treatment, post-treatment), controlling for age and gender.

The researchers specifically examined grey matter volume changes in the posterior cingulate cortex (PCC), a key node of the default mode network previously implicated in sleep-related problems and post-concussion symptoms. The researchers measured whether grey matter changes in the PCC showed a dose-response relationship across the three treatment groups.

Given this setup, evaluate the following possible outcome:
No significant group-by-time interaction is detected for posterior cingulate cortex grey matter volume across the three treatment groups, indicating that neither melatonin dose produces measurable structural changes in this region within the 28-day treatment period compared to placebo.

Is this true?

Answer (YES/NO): NO